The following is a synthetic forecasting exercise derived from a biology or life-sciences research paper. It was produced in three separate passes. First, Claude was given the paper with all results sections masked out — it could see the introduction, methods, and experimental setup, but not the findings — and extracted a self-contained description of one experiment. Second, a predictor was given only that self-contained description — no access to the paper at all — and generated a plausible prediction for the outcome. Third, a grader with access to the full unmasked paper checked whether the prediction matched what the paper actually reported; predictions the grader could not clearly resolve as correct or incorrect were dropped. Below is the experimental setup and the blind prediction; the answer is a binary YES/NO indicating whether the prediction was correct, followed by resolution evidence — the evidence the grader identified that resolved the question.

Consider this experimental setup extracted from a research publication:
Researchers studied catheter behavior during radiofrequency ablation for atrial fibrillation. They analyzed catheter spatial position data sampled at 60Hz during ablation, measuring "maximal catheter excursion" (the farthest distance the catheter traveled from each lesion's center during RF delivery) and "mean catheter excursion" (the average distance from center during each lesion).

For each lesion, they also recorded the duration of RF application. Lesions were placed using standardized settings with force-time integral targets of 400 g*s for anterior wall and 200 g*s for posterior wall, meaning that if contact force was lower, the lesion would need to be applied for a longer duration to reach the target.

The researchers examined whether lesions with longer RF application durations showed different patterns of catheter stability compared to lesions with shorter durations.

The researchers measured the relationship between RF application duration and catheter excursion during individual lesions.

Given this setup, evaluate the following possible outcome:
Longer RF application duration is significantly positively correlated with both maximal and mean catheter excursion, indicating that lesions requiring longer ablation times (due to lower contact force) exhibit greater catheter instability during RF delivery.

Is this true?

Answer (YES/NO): NO